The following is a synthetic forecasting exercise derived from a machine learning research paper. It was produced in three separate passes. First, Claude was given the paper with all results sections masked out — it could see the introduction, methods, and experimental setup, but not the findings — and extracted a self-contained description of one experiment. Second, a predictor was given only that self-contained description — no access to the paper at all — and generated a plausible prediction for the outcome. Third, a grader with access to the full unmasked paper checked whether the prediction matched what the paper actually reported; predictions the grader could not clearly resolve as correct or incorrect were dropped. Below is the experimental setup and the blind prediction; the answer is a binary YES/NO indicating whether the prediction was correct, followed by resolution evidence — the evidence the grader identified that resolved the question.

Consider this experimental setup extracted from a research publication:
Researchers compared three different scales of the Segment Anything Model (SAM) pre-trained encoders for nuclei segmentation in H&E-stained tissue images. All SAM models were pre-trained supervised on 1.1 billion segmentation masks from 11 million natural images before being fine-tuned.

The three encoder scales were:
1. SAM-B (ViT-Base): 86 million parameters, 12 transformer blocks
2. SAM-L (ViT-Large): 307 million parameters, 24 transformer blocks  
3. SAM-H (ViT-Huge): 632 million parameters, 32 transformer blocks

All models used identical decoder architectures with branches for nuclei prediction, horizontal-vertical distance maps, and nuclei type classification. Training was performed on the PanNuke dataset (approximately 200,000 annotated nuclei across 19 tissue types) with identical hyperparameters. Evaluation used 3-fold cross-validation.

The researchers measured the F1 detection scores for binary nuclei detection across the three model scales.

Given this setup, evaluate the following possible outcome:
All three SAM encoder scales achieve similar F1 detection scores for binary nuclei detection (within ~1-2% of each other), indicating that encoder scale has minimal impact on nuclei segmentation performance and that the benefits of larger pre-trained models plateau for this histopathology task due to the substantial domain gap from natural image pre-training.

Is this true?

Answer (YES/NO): YES